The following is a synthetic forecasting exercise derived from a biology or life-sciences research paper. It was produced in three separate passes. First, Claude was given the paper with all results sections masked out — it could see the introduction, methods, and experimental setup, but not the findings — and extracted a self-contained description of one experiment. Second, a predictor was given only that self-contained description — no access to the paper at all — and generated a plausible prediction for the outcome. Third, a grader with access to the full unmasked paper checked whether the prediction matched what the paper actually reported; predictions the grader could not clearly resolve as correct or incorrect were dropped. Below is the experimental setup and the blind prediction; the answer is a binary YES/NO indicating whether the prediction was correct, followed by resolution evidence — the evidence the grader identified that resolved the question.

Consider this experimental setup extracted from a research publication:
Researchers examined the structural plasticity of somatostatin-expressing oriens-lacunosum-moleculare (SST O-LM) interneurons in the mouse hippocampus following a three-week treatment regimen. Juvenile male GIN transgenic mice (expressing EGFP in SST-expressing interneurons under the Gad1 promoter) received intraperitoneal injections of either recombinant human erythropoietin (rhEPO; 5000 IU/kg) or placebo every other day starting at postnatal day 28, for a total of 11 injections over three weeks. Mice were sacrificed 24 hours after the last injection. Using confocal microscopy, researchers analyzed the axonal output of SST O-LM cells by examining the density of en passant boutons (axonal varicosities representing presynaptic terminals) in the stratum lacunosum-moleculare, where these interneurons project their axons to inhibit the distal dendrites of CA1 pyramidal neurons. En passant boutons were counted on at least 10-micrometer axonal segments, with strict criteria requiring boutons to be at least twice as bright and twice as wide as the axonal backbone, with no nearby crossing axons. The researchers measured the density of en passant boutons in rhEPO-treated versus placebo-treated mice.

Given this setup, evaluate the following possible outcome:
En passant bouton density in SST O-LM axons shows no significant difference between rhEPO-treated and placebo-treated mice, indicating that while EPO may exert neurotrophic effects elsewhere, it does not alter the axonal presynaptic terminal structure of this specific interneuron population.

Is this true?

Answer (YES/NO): NO